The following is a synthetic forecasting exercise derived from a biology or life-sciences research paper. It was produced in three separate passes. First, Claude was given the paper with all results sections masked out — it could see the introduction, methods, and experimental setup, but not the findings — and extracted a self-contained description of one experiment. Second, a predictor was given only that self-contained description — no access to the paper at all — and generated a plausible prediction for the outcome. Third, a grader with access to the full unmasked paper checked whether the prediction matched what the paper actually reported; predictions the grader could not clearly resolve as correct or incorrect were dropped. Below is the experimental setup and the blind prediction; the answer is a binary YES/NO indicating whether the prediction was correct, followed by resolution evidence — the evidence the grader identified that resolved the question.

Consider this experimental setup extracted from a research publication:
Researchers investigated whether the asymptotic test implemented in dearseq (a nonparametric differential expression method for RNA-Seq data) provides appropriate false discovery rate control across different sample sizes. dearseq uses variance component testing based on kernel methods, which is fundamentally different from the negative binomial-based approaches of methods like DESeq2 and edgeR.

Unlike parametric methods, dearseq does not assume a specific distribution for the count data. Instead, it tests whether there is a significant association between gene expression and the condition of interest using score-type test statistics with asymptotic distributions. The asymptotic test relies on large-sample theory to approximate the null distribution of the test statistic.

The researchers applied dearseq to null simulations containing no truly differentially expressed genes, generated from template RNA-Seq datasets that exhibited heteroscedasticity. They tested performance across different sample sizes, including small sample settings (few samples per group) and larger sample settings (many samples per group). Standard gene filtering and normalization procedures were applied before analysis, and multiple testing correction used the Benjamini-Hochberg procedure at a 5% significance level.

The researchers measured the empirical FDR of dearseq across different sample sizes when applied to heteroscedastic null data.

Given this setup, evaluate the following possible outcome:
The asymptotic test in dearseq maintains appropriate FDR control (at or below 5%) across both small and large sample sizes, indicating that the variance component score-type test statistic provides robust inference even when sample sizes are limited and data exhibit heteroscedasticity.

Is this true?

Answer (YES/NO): YES